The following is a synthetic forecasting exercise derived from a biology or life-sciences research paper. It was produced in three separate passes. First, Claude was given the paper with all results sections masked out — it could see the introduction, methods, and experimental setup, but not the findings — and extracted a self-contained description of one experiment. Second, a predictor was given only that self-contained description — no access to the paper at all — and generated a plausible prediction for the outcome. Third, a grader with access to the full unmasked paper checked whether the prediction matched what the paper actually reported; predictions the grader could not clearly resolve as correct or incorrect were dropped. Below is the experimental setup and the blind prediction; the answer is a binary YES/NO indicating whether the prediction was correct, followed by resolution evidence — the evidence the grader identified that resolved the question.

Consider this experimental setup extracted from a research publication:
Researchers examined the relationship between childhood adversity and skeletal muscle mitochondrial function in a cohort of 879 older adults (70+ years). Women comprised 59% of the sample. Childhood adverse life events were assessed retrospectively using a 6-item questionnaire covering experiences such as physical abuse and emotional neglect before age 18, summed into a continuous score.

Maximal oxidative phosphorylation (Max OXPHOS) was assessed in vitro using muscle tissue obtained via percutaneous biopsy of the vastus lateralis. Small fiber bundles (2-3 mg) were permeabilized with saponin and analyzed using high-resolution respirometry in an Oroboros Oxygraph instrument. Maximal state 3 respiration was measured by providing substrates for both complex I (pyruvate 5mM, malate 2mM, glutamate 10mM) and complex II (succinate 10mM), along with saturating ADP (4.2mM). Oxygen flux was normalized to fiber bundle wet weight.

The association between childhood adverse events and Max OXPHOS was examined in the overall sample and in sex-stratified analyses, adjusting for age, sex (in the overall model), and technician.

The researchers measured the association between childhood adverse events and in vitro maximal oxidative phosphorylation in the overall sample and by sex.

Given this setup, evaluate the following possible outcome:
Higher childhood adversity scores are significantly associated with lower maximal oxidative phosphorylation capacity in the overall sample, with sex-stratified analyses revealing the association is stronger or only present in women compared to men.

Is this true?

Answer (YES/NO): NO